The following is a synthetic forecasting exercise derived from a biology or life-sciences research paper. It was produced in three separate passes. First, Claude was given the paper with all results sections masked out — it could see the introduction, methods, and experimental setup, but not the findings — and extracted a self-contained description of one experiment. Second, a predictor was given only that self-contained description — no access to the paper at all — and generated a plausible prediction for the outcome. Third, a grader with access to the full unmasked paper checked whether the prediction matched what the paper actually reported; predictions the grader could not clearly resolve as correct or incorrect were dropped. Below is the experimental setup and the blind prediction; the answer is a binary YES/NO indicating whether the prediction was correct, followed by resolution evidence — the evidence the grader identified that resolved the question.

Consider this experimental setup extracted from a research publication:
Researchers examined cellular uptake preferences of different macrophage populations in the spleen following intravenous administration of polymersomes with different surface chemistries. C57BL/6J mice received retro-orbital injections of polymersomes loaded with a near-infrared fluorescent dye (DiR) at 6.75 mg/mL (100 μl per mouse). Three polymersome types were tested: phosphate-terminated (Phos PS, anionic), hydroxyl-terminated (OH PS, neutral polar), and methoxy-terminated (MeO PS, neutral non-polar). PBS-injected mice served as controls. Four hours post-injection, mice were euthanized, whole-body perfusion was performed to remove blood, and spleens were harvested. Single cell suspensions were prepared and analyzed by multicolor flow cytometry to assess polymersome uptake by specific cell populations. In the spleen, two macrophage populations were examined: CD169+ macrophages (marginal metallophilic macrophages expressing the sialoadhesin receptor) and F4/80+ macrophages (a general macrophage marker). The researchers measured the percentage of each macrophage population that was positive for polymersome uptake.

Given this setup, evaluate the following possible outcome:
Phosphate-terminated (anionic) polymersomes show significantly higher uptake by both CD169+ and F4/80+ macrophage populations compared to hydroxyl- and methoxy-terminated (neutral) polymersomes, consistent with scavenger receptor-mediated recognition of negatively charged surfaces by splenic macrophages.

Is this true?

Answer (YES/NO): NO